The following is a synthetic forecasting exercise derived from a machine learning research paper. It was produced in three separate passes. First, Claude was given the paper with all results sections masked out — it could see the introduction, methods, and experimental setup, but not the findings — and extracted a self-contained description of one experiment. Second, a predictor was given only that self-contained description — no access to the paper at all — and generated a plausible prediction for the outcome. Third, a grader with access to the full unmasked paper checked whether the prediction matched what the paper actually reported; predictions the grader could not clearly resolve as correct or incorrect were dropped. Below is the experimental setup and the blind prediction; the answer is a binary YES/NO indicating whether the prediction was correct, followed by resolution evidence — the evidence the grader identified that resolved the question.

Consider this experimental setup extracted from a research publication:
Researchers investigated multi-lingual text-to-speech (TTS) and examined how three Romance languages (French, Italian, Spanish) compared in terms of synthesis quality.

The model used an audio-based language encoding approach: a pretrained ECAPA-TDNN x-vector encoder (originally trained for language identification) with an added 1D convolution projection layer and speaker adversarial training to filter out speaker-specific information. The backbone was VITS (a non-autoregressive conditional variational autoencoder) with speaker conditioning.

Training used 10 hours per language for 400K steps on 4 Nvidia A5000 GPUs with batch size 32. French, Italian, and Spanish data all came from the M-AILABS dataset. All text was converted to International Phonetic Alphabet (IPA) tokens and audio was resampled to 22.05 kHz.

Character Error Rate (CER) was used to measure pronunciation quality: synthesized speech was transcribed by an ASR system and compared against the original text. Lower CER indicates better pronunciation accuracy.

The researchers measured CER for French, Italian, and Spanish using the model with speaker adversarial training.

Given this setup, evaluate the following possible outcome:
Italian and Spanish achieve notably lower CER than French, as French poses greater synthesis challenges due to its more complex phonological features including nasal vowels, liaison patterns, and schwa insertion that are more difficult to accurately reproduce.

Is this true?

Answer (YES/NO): YES